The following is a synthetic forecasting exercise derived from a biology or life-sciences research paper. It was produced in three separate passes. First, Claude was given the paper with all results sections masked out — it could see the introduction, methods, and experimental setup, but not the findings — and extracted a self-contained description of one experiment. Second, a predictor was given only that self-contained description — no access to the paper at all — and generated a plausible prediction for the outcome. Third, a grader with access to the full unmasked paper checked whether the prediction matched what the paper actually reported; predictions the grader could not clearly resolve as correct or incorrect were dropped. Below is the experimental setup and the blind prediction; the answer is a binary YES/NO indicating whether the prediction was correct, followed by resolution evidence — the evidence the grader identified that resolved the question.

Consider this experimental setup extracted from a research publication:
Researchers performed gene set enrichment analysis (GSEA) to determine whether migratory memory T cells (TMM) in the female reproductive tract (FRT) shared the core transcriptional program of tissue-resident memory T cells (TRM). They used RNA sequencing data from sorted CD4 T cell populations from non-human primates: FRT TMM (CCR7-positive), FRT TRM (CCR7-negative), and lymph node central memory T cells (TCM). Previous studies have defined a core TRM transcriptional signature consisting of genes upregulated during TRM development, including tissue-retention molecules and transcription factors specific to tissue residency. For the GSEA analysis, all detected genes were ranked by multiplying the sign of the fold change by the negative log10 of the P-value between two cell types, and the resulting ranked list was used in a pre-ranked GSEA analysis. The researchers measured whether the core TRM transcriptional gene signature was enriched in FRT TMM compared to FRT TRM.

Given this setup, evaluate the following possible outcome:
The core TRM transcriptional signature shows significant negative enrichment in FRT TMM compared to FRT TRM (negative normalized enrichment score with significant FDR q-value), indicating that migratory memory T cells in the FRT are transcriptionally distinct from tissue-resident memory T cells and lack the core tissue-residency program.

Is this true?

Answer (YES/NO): NO